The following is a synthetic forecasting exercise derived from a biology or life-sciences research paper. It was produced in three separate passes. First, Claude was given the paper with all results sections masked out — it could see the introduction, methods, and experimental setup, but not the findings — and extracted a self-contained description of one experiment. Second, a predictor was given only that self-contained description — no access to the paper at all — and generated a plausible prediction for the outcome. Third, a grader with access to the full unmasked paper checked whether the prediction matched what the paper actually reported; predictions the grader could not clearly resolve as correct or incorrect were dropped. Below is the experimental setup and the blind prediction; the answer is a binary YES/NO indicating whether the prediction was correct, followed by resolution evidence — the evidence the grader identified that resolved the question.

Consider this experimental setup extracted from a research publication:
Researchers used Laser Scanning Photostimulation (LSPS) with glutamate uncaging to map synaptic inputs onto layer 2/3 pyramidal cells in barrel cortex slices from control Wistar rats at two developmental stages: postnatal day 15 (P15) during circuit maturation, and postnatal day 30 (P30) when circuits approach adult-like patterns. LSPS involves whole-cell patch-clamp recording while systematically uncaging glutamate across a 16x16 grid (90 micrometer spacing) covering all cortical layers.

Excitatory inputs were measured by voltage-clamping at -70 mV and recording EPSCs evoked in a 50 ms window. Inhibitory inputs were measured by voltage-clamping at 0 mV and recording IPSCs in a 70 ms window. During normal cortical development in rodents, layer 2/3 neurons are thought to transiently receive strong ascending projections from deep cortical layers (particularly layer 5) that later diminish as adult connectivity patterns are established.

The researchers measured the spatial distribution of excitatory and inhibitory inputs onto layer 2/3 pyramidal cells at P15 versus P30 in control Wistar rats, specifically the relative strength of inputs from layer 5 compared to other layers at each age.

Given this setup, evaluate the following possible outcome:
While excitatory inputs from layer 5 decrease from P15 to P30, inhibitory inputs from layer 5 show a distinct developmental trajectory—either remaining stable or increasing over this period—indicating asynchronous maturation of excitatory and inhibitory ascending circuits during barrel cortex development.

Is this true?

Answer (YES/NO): NO